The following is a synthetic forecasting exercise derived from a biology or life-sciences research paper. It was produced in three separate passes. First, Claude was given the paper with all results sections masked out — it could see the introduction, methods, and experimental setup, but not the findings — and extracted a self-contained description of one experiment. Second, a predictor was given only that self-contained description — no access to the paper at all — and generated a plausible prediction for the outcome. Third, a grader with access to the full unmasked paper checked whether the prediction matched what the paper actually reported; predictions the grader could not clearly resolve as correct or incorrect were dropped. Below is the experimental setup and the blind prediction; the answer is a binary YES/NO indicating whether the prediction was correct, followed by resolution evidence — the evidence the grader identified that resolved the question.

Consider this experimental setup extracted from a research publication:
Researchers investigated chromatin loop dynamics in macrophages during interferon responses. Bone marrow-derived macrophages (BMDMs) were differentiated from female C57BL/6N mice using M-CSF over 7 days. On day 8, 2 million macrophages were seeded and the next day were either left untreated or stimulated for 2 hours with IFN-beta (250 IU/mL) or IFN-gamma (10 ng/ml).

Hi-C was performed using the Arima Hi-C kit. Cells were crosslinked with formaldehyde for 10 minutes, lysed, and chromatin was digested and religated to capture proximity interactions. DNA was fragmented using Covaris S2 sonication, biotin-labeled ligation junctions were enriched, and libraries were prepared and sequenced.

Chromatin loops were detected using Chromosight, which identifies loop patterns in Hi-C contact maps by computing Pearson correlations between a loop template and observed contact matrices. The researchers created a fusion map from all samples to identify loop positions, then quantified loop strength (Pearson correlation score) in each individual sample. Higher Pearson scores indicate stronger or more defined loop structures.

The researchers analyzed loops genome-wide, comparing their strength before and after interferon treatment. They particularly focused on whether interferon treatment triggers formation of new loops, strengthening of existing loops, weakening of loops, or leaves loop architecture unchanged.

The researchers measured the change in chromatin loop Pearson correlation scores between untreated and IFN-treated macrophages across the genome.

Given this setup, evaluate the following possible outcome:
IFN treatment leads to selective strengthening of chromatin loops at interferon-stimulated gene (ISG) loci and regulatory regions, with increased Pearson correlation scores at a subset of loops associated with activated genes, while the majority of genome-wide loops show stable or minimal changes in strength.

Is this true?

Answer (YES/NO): YES